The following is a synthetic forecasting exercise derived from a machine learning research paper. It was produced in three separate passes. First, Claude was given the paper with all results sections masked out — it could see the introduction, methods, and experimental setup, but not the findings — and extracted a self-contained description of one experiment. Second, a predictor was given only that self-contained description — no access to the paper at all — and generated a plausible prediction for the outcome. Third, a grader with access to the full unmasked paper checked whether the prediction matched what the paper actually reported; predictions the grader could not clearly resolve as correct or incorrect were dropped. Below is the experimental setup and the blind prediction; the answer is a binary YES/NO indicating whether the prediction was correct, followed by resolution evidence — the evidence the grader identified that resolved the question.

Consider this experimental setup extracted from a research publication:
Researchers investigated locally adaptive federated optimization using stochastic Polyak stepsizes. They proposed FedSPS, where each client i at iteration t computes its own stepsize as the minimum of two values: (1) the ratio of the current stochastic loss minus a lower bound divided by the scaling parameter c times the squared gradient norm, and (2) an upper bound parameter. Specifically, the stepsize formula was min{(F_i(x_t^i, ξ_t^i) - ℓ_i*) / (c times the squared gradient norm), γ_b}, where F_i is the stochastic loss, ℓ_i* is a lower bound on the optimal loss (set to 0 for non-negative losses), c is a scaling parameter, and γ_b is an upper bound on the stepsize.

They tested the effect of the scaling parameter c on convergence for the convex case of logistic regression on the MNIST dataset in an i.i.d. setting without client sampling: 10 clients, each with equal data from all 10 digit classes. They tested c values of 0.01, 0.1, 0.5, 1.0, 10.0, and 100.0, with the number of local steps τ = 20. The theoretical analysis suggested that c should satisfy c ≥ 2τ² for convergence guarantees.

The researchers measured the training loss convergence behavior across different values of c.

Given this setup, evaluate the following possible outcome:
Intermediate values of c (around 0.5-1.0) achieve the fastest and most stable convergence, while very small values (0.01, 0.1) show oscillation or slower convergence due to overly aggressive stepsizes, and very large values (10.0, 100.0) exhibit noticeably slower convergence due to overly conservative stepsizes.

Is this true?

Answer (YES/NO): NO